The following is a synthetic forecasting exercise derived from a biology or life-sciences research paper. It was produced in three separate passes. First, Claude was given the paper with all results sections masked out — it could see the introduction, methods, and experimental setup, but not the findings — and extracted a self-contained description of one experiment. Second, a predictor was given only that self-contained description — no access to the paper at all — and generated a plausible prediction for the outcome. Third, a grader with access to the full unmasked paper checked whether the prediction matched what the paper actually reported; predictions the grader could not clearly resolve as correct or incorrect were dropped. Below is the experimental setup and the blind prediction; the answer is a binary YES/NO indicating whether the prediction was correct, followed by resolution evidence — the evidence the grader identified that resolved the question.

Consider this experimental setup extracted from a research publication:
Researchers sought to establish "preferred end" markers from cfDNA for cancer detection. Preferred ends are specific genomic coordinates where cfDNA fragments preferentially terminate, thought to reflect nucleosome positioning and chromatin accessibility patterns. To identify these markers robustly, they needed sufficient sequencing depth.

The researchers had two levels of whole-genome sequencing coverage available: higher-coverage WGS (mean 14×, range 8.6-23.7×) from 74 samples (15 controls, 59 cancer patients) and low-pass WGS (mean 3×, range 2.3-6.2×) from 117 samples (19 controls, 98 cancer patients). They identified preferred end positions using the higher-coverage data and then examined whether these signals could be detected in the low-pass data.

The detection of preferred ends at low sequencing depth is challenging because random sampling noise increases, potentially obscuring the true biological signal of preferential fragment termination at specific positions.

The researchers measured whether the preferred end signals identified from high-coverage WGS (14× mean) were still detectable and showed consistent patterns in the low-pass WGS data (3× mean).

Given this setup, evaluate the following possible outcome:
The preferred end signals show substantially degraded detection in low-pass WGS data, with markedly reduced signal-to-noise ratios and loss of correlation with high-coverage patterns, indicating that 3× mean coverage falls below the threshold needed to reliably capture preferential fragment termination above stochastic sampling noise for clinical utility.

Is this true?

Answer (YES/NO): NO